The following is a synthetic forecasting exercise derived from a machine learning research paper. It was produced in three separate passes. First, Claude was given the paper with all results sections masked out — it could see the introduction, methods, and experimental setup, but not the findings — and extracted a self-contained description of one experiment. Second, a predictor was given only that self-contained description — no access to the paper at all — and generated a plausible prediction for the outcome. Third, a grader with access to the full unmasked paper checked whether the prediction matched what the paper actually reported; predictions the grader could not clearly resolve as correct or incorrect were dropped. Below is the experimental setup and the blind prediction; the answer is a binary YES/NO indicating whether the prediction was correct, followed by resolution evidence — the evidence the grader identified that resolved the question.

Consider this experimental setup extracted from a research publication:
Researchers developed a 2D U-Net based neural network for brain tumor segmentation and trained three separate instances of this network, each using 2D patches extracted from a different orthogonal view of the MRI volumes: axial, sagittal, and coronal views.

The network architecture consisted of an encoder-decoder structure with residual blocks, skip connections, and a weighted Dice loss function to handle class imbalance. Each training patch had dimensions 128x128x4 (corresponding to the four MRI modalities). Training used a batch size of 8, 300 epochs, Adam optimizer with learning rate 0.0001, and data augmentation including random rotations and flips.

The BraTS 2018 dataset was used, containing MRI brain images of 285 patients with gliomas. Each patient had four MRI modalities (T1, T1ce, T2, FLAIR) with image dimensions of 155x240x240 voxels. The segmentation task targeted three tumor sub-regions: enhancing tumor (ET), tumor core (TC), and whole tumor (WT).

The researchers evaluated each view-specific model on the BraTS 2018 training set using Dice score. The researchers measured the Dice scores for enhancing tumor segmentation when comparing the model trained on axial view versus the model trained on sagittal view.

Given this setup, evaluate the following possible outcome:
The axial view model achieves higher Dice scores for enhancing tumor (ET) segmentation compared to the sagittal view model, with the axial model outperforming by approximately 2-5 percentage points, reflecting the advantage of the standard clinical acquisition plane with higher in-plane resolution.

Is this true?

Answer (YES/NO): NO